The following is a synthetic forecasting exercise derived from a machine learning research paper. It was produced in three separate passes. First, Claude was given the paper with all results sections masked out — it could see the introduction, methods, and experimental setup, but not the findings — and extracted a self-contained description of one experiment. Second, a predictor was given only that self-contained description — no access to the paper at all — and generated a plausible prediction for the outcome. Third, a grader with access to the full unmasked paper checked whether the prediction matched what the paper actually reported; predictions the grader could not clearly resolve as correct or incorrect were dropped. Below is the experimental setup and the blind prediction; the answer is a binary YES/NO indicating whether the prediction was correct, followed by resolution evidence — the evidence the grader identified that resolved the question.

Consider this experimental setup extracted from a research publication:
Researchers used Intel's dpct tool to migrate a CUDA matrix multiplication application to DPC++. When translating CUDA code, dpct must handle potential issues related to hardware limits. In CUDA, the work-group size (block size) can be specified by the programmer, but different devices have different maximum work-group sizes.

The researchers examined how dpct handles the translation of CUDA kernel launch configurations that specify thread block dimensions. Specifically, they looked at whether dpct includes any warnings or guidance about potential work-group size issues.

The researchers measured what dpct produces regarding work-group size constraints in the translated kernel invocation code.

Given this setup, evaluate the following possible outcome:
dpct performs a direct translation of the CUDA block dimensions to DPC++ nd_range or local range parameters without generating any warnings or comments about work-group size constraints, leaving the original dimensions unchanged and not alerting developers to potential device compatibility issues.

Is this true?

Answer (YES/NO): NO